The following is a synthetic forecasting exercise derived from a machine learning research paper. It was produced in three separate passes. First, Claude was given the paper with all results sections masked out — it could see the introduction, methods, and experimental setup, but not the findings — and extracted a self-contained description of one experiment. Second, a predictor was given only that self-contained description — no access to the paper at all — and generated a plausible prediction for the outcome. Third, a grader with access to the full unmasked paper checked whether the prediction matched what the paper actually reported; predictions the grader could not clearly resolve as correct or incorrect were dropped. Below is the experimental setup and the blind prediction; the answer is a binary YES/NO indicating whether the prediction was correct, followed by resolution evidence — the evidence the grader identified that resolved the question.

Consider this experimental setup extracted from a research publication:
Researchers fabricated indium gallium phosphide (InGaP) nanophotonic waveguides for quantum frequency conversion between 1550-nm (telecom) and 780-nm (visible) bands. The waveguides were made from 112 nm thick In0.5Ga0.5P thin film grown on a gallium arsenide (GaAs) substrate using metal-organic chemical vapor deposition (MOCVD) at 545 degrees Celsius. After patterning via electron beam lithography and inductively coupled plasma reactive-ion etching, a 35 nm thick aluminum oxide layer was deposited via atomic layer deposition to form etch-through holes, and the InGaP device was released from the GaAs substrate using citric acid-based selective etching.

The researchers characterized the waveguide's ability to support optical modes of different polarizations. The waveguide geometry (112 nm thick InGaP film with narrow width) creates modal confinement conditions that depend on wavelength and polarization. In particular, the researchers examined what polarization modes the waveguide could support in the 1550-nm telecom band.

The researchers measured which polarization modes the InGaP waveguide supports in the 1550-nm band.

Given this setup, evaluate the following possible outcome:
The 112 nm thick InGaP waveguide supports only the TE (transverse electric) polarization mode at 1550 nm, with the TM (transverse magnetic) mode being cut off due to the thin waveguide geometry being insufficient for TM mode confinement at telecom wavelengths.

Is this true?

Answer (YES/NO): YES